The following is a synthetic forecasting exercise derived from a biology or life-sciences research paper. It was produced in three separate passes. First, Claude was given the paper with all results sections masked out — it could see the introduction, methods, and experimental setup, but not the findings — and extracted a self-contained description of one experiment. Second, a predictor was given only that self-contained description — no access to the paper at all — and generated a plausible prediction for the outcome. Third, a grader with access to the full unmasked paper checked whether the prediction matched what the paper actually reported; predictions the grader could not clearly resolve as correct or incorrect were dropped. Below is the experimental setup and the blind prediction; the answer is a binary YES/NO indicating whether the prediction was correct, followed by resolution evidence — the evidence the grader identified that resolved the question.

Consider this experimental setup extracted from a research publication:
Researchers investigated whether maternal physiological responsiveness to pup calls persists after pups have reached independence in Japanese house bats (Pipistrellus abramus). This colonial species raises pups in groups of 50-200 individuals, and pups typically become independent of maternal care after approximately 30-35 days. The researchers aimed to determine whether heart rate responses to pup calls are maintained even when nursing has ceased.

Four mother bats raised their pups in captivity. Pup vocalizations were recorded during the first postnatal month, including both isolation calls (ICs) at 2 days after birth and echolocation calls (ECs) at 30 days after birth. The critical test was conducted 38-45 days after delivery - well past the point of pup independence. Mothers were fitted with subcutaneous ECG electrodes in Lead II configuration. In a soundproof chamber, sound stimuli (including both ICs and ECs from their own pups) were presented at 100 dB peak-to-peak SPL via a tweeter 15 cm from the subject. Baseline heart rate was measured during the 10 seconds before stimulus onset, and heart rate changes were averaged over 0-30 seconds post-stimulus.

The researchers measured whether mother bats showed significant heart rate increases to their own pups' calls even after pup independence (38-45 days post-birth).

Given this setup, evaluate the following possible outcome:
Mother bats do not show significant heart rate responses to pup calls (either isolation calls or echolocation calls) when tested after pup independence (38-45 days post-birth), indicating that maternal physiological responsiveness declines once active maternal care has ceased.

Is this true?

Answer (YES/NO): NO